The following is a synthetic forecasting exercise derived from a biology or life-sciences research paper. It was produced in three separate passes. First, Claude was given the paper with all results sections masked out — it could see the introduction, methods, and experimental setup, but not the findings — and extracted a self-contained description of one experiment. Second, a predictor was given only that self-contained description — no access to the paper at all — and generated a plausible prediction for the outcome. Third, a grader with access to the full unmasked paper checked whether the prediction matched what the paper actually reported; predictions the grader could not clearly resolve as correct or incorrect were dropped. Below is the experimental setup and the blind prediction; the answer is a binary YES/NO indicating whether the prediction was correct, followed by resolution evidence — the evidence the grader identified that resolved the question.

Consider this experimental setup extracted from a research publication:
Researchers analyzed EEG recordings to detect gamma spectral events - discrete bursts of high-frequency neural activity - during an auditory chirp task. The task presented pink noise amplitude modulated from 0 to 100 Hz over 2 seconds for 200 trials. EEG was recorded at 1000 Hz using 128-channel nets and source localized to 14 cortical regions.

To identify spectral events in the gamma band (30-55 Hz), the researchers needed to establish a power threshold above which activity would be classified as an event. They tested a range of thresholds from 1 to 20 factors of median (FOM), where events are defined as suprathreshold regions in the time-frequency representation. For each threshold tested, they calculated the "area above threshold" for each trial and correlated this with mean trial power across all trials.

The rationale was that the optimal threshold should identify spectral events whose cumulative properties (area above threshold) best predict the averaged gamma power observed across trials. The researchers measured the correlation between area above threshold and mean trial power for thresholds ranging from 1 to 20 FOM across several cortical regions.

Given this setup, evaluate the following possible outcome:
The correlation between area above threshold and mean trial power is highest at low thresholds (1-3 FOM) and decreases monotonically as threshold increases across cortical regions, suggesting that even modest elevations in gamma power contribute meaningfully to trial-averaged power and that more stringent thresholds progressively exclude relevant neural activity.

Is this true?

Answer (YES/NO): NO